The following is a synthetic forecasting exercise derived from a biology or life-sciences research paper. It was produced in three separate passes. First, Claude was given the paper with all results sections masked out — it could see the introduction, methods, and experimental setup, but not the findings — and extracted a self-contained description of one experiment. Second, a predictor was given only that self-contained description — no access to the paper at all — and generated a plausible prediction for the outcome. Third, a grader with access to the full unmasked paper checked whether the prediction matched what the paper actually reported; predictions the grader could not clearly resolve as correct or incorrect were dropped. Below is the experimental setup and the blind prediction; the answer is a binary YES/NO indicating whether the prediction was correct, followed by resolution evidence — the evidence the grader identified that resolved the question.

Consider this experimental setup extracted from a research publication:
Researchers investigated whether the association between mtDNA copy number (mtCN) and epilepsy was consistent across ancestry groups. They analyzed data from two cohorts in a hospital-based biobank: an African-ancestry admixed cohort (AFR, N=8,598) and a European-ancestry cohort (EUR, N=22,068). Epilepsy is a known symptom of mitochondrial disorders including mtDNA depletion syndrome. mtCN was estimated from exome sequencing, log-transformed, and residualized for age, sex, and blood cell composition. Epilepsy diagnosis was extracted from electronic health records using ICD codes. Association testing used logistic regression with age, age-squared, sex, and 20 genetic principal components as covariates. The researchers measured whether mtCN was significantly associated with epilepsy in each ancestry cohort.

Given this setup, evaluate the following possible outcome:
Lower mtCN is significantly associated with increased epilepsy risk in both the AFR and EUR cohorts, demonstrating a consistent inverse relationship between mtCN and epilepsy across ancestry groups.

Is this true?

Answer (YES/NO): NO